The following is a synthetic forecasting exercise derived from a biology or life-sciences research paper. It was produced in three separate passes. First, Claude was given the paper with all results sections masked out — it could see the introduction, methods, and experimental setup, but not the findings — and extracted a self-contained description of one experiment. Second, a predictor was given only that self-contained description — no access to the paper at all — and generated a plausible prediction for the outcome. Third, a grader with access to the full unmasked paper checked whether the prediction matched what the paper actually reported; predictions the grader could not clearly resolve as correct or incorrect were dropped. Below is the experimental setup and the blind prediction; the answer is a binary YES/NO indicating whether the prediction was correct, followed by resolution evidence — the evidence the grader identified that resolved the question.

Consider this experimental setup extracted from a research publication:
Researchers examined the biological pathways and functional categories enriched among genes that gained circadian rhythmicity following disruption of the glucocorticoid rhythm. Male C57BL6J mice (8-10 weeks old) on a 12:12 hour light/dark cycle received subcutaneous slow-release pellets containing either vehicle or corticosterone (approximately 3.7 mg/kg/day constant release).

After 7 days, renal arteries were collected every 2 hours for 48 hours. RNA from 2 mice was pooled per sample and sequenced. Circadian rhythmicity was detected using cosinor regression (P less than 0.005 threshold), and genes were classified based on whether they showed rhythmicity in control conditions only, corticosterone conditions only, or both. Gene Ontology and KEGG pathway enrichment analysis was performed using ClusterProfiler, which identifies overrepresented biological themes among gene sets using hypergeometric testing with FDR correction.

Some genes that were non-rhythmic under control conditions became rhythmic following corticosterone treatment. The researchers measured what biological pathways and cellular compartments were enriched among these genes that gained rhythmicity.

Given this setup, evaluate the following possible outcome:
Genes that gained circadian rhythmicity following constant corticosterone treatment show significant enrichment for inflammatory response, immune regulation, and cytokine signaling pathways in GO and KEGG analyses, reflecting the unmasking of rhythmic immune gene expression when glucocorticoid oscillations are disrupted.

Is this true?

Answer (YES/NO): NO